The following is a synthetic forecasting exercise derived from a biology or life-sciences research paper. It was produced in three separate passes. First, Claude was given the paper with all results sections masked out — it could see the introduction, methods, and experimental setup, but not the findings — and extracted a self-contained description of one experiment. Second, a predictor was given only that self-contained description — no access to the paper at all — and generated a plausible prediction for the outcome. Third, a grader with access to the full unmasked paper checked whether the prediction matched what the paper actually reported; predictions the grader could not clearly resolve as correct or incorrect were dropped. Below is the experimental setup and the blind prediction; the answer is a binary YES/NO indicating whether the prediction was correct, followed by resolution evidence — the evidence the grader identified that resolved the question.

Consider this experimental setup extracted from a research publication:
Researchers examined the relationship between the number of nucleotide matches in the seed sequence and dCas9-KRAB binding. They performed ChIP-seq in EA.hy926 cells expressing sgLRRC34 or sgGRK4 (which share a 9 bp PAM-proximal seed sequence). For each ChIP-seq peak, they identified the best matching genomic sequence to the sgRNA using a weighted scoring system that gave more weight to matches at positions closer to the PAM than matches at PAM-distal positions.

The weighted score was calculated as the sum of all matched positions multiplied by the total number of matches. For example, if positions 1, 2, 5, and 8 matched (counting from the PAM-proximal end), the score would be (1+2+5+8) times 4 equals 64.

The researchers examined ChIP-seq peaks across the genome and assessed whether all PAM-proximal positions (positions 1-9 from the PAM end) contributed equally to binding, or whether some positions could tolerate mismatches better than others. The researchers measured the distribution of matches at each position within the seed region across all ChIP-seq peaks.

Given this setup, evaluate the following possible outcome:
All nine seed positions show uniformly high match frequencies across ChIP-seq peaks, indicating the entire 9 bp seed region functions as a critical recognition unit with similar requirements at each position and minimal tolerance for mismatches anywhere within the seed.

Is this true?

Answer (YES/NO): NO